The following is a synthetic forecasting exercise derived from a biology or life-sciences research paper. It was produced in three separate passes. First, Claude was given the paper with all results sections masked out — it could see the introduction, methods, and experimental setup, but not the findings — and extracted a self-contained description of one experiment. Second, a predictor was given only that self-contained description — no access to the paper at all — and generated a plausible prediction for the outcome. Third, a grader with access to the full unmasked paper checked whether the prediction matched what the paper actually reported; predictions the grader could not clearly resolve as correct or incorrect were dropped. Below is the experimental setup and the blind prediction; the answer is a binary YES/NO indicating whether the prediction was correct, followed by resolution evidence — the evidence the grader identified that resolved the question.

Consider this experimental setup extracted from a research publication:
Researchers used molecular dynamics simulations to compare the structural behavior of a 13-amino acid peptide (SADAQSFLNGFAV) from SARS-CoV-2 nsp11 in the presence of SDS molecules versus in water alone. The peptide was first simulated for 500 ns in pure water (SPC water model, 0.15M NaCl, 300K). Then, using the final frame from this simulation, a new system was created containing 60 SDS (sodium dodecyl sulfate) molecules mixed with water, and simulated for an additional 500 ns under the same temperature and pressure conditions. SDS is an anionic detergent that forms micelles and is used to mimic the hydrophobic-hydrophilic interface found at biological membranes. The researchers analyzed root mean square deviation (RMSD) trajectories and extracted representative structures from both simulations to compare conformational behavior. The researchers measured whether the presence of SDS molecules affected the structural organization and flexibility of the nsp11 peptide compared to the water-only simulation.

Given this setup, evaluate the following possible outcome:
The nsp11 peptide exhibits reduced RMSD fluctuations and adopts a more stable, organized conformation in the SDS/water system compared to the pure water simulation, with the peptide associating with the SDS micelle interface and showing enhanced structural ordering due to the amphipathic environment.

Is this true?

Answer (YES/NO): YES